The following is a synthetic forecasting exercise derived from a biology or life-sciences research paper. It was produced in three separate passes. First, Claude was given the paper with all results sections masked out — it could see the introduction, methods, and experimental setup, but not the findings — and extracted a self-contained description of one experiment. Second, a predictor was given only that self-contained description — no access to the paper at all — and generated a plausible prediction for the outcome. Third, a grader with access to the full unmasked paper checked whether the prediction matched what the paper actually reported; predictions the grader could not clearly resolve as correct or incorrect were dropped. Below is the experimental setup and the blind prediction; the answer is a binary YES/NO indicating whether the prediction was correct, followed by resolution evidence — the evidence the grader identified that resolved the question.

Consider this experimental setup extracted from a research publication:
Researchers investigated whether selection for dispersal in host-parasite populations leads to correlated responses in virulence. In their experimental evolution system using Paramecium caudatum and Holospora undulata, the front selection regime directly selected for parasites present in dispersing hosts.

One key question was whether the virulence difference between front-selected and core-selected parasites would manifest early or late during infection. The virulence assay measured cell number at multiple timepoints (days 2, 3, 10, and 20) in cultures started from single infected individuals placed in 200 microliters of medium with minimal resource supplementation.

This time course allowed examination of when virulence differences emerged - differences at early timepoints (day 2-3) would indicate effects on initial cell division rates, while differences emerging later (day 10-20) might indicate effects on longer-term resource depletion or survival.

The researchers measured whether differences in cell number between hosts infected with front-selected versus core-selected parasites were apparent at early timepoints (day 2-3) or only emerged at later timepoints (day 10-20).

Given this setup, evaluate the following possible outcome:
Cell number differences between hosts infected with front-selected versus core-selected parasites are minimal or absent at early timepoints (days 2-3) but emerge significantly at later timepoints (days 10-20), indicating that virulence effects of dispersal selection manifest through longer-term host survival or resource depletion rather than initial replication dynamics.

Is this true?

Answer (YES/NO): YES